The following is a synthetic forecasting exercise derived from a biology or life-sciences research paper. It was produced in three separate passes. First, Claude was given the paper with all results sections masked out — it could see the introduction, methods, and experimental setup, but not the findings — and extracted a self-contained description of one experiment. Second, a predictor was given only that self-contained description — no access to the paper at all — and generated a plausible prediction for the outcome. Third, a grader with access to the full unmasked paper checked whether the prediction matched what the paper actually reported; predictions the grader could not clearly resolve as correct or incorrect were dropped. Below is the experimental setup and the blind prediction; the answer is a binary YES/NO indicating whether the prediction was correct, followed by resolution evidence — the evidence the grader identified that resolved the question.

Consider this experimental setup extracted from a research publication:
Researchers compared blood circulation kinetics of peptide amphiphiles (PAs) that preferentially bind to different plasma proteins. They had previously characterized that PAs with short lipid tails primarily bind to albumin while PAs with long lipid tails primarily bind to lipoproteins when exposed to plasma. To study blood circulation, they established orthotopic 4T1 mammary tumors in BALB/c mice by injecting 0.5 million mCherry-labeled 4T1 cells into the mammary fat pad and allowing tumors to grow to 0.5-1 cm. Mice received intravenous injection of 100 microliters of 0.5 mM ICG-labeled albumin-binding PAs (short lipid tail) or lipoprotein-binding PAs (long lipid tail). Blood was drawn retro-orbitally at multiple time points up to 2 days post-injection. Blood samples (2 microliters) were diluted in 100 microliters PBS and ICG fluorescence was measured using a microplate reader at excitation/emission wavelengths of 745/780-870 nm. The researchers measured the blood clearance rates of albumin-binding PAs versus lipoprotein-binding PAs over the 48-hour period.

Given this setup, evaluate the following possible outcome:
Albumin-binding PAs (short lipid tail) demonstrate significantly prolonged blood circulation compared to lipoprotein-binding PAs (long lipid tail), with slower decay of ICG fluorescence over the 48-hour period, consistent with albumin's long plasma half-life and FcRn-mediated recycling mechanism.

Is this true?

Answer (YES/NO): YES